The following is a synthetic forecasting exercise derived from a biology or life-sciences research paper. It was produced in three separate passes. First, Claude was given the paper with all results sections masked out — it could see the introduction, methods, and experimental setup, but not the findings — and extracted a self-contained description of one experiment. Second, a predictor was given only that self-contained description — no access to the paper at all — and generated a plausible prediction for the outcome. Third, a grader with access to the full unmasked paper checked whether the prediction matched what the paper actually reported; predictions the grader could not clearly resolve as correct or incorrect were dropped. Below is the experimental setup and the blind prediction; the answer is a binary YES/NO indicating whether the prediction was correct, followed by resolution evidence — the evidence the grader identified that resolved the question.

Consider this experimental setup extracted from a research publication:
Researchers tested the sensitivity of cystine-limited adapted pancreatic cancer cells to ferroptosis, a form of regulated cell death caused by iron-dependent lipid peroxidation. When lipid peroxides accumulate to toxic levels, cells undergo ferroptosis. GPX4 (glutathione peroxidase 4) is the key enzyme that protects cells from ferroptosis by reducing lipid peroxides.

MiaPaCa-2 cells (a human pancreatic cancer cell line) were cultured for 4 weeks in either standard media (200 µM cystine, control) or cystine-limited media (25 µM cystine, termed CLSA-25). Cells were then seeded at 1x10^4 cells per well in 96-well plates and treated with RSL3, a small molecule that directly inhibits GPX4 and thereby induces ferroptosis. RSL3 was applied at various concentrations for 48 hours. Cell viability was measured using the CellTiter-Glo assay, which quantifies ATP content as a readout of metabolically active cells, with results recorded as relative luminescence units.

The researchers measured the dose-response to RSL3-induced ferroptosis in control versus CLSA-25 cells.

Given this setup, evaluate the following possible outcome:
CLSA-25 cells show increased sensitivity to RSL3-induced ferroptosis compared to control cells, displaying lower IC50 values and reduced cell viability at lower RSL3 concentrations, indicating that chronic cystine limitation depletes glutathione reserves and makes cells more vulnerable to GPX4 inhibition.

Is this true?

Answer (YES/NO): NO